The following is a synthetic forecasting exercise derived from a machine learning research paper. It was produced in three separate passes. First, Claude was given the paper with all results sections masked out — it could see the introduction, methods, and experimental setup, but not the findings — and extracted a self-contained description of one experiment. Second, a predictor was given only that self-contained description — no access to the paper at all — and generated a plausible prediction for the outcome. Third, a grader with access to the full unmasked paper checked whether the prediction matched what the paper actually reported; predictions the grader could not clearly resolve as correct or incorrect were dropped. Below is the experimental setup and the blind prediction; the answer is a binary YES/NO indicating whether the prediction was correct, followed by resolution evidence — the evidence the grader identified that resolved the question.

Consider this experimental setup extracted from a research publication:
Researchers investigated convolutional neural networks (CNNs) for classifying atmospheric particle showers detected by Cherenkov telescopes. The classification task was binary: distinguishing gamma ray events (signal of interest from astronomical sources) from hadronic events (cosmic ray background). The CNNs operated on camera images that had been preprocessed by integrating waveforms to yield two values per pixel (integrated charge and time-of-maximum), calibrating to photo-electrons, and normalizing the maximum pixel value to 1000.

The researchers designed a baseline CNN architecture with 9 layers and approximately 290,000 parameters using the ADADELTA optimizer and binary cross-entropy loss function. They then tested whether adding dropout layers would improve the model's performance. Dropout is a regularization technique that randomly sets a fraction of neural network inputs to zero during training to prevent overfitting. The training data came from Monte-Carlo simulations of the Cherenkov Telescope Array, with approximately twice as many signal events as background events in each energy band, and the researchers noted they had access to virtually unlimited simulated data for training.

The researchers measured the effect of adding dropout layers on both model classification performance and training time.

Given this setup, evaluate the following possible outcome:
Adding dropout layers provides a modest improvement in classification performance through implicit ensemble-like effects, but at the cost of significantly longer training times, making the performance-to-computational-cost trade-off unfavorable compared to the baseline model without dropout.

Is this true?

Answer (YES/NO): NO